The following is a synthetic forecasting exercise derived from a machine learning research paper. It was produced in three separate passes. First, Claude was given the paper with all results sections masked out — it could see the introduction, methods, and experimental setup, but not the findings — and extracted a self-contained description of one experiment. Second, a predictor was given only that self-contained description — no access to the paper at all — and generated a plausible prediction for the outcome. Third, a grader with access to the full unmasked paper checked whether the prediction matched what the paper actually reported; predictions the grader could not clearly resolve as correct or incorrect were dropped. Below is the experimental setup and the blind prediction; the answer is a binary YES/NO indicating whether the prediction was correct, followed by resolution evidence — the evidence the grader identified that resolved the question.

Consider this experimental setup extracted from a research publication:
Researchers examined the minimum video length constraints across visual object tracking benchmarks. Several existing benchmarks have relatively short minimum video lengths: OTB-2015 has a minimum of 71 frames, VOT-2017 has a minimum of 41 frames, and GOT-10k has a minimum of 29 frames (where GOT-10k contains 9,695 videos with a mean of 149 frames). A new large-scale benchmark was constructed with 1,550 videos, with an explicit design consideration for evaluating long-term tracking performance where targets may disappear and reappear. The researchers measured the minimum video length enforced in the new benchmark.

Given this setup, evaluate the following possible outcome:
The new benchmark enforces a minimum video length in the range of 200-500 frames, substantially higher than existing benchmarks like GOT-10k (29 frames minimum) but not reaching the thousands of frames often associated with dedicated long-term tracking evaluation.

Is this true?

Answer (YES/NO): NO